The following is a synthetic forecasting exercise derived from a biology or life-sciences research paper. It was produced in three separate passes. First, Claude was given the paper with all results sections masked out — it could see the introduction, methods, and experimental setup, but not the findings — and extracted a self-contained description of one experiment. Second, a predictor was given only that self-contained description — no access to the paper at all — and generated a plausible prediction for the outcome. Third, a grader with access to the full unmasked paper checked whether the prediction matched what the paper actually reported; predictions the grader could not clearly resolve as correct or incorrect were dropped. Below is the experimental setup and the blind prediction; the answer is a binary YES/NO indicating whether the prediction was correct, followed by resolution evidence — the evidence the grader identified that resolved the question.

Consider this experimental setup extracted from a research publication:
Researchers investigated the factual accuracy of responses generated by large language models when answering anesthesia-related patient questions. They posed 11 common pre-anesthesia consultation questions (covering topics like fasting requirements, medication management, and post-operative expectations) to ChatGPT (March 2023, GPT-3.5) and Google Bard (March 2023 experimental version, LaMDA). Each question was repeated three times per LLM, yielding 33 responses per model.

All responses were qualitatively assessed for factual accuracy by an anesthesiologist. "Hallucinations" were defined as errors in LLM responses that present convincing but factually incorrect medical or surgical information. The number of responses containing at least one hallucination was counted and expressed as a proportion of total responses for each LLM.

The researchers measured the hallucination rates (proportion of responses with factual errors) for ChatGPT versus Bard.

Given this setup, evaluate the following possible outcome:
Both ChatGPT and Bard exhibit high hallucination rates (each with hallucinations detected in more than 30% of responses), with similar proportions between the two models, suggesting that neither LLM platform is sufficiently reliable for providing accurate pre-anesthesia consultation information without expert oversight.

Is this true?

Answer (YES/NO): NO